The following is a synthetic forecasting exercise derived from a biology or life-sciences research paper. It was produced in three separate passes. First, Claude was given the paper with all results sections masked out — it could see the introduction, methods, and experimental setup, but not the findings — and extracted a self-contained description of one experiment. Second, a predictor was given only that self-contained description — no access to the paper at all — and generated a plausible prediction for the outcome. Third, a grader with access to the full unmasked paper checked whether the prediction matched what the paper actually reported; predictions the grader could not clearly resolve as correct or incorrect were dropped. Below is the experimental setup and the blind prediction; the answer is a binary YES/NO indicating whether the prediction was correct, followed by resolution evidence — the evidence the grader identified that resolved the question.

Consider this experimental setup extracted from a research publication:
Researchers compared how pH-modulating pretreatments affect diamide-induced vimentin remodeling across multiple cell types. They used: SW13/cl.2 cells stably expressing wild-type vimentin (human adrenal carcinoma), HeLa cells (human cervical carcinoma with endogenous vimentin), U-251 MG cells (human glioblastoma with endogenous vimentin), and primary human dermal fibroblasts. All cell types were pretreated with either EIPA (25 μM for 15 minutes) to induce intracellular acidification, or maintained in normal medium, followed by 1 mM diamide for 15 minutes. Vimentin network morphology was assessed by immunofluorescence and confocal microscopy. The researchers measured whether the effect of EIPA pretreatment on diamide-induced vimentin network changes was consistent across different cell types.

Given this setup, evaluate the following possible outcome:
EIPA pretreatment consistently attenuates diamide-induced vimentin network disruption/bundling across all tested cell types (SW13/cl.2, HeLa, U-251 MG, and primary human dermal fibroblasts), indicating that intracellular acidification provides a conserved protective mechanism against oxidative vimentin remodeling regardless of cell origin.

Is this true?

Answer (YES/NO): YES